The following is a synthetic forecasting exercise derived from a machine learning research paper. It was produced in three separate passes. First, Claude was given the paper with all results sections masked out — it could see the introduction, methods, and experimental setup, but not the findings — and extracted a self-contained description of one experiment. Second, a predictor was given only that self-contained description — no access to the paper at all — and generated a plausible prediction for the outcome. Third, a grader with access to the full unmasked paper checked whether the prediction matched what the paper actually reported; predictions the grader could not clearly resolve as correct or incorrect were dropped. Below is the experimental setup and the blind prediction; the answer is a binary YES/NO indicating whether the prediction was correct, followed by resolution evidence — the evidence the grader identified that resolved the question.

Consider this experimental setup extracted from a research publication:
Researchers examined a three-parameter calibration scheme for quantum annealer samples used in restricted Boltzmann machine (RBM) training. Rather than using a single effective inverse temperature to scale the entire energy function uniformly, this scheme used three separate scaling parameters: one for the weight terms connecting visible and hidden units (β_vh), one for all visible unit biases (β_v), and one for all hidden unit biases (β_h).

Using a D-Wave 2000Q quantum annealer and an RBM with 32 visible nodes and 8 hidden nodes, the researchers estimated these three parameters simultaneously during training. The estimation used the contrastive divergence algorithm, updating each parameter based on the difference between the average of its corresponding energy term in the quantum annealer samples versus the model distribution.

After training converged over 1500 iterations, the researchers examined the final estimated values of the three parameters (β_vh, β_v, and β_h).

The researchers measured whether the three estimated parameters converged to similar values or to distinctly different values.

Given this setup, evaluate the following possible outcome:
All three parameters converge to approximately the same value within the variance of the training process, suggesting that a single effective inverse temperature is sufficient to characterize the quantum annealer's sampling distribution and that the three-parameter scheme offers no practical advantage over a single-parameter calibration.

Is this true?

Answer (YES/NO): NO